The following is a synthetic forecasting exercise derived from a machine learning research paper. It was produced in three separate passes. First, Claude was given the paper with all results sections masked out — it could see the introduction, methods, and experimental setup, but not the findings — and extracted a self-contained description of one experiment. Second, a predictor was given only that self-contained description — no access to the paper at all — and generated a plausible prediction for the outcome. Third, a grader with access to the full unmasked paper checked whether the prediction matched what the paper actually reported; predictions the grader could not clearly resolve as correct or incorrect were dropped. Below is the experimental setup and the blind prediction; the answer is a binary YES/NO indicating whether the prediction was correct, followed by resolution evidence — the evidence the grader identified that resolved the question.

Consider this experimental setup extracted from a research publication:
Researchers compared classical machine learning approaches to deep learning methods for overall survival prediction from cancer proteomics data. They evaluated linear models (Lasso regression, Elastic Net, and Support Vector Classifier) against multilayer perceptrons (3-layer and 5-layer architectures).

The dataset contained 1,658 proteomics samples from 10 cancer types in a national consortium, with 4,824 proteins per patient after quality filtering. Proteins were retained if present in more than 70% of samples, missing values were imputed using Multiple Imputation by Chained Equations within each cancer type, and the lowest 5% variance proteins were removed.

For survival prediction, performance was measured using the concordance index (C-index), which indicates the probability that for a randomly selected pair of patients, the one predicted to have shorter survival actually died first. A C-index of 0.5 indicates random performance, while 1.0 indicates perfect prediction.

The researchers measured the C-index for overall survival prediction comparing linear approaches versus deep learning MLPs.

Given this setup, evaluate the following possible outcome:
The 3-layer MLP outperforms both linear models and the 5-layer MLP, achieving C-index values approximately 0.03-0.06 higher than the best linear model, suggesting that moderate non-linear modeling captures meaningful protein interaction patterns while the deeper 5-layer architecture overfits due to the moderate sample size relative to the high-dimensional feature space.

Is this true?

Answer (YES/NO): NO